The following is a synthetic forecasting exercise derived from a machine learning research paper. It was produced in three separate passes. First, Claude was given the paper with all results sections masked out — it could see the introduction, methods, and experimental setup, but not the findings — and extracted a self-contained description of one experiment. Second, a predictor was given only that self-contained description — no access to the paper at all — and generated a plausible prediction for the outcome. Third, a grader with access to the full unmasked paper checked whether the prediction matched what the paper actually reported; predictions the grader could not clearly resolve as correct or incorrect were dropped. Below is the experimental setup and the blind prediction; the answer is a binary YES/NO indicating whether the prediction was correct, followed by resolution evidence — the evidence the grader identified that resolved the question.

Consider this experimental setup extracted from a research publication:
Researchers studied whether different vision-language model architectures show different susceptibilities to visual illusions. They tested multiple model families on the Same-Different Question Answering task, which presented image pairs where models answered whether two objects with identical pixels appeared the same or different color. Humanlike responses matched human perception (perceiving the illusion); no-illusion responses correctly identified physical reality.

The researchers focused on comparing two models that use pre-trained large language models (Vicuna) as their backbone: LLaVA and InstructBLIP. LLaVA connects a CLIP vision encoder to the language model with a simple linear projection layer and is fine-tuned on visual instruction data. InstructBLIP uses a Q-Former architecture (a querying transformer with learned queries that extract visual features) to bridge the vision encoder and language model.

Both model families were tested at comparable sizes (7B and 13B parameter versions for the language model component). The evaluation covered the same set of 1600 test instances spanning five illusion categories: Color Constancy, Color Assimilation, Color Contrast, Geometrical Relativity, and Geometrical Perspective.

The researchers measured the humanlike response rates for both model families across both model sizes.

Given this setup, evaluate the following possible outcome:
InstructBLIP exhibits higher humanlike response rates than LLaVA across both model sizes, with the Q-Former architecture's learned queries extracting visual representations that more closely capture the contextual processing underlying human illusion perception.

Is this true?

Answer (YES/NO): YES